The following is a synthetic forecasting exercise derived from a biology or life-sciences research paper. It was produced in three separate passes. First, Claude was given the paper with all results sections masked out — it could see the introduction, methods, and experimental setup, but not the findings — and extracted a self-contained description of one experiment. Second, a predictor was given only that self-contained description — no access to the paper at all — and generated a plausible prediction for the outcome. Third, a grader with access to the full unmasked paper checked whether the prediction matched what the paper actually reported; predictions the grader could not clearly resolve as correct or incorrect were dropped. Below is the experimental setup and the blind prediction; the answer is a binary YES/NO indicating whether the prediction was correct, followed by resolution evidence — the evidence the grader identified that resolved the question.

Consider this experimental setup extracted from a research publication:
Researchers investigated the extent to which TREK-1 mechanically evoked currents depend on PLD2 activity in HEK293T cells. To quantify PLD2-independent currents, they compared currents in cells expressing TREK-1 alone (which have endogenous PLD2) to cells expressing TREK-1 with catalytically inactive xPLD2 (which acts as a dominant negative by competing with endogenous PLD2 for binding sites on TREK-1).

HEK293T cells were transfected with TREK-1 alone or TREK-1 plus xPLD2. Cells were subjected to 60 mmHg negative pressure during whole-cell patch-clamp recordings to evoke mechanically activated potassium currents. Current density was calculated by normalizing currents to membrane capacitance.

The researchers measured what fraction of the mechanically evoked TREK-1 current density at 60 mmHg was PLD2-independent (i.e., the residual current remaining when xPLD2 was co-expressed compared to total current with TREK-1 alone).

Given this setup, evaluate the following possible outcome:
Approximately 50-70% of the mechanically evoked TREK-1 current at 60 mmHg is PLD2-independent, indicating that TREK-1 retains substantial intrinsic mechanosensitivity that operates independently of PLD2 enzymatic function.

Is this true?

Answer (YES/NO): NO